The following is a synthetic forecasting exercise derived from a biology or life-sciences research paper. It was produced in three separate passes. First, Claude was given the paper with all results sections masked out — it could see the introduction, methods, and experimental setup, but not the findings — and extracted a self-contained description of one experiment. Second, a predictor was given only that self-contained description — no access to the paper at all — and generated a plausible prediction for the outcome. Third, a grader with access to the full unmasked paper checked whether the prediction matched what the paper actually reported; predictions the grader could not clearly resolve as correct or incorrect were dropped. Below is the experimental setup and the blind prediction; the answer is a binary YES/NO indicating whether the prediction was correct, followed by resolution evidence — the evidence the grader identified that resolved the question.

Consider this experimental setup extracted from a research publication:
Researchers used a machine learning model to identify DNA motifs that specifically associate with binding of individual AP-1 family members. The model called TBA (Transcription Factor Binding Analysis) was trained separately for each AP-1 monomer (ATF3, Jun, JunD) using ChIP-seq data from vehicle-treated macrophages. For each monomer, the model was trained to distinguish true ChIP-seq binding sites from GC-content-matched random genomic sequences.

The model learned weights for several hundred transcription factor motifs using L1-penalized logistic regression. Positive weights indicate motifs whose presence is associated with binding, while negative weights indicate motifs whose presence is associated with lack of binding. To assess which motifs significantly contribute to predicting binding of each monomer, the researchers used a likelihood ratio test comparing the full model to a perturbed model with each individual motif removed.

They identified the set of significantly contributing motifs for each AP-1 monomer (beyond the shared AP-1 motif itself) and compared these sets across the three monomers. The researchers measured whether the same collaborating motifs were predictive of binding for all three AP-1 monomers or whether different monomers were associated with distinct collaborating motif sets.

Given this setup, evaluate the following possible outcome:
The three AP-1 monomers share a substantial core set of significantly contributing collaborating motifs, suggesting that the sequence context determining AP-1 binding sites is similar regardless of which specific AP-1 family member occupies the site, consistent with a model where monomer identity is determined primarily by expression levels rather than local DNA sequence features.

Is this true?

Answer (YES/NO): NO